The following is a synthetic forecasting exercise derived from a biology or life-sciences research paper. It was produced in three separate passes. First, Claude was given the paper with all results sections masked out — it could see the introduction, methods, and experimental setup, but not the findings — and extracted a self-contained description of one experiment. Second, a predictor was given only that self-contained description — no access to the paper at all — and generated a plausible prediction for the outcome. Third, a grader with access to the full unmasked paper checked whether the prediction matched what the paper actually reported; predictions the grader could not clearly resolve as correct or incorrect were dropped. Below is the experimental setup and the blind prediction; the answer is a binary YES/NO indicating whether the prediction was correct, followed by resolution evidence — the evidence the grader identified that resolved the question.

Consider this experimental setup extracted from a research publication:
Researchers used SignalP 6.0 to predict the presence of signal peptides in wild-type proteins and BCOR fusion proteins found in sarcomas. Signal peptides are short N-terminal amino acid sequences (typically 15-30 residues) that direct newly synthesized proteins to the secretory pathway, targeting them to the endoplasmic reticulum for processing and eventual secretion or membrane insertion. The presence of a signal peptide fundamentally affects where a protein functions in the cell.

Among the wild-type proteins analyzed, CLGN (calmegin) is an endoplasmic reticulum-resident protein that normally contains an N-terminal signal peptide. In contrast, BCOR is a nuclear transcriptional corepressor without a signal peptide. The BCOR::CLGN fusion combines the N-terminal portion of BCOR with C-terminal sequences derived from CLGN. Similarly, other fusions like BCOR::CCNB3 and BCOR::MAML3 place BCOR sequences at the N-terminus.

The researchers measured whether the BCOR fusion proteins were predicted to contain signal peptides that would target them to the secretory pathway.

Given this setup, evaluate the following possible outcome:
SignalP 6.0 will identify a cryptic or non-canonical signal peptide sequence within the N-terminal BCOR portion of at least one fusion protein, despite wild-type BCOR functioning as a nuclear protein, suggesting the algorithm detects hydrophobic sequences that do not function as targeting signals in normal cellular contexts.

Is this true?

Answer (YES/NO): NO